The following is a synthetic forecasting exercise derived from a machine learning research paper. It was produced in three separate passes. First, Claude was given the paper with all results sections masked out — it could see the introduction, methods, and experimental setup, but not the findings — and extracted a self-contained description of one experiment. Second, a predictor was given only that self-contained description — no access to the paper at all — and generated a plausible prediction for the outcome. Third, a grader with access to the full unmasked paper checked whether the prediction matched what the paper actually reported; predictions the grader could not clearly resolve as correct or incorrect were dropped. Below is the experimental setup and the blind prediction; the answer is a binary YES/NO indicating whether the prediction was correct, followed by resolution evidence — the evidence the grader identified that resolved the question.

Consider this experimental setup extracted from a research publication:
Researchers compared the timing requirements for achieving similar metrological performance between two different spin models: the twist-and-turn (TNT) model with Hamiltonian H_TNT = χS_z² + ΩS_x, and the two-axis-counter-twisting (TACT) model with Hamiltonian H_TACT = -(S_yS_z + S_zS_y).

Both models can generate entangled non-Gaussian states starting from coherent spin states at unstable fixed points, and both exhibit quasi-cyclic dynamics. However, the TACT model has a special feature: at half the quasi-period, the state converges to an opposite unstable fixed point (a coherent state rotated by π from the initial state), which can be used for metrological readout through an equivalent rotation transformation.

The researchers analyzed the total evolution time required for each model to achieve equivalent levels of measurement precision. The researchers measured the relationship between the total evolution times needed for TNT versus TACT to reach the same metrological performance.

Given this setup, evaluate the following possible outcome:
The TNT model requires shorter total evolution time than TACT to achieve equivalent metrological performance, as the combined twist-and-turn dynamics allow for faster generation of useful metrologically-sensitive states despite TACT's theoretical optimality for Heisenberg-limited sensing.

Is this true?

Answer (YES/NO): NO